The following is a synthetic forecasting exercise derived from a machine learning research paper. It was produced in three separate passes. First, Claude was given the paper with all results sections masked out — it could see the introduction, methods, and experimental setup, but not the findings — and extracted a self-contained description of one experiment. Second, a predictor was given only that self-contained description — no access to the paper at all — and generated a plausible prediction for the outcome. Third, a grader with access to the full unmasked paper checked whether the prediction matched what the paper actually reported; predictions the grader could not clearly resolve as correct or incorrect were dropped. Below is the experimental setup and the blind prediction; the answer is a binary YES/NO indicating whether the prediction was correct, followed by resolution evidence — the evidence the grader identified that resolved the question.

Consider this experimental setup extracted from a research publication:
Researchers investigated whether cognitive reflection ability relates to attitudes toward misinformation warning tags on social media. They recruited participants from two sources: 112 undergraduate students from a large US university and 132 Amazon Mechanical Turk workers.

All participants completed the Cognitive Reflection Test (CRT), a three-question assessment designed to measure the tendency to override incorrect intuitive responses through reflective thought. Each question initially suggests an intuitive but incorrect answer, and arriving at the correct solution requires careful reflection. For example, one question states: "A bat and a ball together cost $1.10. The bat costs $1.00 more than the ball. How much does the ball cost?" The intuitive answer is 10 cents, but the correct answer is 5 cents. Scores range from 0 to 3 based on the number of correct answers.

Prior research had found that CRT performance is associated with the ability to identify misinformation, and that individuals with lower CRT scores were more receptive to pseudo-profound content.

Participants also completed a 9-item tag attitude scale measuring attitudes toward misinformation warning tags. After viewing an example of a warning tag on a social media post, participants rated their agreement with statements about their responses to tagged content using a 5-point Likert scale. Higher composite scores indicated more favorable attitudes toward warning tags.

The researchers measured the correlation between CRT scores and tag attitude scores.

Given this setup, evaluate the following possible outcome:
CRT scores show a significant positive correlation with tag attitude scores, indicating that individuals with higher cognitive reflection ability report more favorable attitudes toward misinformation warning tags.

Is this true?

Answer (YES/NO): NO